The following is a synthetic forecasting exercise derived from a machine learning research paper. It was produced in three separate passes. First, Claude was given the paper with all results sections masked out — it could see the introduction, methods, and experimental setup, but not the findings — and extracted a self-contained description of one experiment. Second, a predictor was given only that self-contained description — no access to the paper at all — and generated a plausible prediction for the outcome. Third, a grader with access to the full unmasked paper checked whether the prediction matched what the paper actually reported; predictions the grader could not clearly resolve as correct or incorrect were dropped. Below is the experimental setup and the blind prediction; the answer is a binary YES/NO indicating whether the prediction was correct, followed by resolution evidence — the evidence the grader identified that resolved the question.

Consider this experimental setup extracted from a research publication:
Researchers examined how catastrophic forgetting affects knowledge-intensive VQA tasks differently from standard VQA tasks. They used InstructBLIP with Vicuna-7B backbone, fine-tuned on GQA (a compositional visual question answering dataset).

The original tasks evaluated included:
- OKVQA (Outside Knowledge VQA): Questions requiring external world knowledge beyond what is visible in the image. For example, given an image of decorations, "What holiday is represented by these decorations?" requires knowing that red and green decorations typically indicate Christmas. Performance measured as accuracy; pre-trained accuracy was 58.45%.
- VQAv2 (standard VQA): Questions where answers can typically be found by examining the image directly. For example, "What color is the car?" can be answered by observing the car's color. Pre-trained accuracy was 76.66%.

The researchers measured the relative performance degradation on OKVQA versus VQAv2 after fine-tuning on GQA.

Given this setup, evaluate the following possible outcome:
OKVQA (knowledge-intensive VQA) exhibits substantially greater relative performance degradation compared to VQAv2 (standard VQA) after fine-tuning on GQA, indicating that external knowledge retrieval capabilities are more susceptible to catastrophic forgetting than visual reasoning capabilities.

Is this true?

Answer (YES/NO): YES